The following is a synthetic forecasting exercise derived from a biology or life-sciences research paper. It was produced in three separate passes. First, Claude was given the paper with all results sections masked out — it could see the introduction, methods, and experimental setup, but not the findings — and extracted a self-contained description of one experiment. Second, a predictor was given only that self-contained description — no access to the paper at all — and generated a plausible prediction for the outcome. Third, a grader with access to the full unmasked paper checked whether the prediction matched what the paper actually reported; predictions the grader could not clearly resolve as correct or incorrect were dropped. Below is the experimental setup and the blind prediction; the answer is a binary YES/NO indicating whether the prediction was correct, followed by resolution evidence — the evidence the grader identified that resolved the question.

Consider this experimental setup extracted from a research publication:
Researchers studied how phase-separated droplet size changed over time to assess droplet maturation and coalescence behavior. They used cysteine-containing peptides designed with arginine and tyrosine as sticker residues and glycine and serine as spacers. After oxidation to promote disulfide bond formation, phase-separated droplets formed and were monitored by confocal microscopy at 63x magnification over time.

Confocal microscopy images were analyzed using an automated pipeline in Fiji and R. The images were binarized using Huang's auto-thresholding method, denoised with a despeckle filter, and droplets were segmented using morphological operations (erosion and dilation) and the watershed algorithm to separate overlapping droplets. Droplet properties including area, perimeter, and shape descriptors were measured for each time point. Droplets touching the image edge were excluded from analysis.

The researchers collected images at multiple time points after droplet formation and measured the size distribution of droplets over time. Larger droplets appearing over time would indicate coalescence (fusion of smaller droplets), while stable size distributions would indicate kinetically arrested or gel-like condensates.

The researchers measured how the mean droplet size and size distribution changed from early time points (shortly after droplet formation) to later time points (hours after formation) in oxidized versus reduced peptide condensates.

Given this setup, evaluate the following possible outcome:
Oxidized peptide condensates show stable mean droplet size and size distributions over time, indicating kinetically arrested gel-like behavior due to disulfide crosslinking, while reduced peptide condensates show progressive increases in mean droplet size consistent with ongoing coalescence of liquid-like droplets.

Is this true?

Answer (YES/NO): NO